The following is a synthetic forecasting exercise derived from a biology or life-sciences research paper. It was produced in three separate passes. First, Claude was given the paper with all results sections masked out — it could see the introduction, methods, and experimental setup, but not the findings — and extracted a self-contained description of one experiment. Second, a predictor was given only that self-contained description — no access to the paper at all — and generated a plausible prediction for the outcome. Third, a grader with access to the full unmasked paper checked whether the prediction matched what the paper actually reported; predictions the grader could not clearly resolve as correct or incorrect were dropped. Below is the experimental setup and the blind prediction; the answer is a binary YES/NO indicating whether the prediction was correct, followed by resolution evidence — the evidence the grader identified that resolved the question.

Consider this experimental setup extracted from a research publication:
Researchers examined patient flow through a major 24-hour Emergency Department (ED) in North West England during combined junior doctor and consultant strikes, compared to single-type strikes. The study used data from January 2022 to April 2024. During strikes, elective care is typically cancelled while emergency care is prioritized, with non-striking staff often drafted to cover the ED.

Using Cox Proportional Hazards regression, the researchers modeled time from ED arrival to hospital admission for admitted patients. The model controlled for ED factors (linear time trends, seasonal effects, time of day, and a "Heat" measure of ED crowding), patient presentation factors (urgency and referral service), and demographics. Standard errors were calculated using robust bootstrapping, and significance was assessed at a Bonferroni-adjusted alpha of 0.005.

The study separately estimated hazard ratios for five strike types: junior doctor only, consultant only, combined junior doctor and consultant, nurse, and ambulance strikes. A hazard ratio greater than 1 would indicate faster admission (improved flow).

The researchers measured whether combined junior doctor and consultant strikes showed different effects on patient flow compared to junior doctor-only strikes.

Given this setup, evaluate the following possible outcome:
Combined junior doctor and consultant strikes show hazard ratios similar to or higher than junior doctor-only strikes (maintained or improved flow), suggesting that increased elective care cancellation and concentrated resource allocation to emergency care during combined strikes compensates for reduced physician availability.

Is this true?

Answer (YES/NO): YES